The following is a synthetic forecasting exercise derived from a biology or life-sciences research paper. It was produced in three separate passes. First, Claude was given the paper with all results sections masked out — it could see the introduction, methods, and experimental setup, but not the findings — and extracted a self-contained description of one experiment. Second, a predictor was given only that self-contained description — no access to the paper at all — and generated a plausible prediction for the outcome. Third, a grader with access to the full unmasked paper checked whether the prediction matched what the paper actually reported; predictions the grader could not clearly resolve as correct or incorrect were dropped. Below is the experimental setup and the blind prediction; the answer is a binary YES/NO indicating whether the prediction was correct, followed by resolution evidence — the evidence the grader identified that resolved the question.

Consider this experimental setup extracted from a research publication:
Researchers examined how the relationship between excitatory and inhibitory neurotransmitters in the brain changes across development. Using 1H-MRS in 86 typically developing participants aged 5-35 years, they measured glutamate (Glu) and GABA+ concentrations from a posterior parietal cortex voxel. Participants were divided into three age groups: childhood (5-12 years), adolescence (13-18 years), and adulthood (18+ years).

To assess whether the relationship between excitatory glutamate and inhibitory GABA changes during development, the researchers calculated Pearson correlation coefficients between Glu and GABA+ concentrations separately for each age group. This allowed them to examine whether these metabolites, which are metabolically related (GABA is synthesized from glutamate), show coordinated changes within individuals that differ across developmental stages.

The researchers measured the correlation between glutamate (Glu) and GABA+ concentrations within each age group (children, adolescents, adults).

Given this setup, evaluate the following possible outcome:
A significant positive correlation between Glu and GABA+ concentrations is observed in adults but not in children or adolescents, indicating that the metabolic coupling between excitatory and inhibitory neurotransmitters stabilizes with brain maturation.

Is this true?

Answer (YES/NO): NO